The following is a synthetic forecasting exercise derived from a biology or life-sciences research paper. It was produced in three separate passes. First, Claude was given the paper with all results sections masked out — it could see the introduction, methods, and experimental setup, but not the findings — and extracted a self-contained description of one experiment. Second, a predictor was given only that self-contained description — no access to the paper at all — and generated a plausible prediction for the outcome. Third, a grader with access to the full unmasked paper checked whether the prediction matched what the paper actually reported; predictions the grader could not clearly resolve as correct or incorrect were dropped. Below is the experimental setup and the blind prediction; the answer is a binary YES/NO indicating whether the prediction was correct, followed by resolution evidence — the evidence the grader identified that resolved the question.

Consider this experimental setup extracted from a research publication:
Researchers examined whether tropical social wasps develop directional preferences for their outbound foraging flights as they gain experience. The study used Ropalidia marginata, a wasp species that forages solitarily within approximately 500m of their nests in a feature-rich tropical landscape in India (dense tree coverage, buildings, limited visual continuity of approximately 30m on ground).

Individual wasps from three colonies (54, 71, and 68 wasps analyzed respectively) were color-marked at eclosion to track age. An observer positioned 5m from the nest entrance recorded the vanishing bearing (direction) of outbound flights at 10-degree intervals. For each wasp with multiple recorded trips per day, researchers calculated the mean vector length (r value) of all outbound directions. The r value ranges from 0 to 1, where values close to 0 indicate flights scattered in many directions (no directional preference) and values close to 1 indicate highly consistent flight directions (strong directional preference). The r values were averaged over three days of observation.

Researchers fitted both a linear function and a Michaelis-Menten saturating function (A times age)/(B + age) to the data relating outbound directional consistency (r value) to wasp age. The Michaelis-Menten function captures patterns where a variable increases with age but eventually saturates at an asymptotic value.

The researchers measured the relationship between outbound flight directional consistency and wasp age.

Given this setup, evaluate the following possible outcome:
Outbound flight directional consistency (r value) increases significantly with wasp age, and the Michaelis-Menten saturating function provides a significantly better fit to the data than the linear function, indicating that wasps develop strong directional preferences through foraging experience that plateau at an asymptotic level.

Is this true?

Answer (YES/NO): YES